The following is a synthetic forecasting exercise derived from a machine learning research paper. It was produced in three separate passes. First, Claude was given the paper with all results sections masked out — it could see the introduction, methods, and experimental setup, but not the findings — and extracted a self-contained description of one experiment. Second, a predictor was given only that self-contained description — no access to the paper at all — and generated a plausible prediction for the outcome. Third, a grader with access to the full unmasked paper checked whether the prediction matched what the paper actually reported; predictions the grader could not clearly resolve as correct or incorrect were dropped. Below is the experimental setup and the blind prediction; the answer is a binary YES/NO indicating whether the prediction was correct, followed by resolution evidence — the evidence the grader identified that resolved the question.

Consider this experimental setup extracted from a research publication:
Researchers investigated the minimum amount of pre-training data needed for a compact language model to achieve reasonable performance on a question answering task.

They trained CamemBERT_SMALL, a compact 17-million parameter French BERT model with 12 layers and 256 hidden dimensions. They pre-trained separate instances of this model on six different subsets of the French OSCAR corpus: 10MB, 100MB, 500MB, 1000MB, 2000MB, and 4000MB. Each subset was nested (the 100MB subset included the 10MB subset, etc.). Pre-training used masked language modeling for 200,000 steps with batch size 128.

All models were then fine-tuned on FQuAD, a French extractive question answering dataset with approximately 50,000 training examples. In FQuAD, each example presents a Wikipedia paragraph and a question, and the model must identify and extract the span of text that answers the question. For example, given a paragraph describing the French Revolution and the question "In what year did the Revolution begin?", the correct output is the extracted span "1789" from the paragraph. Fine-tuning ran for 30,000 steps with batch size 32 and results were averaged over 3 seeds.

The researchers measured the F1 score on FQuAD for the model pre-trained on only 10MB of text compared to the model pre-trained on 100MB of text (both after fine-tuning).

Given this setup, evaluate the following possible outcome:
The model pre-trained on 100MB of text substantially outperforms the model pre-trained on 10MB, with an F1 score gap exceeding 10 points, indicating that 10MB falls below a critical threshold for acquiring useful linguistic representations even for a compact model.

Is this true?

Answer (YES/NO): YES